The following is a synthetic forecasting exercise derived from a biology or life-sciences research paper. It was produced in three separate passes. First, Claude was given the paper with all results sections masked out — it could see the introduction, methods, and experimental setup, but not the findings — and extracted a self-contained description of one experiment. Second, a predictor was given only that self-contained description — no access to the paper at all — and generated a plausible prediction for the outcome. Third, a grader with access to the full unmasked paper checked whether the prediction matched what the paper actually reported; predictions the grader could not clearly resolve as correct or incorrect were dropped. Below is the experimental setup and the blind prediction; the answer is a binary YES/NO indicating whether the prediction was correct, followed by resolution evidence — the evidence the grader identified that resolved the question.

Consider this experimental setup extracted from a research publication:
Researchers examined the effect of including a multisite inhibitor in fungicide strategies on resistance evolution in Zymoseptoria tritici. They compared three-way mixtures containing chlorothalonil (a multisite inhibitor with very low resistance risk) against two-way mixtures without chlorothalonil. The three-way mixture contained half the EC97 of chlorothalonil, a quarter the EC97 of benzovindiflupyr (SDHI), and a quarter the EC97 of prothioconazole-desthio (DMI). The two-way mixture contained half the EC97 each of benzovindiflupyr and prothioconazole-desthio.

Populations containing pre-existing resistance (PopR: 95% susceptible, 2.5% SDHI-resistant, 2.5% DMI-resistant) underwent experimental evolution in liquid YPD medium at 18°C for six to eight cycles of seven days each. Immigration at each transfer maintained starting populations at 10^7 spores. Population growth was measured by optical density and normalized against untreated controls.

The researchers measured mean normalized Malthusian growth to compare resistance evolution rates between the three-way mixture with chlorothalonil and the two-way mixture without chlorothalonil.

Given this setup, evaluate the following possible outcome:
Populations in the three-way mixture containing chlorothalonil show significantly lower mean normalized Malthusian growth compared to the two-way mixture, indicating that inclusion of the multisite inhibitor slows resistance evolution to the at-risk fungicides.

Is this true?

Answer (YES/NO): NO